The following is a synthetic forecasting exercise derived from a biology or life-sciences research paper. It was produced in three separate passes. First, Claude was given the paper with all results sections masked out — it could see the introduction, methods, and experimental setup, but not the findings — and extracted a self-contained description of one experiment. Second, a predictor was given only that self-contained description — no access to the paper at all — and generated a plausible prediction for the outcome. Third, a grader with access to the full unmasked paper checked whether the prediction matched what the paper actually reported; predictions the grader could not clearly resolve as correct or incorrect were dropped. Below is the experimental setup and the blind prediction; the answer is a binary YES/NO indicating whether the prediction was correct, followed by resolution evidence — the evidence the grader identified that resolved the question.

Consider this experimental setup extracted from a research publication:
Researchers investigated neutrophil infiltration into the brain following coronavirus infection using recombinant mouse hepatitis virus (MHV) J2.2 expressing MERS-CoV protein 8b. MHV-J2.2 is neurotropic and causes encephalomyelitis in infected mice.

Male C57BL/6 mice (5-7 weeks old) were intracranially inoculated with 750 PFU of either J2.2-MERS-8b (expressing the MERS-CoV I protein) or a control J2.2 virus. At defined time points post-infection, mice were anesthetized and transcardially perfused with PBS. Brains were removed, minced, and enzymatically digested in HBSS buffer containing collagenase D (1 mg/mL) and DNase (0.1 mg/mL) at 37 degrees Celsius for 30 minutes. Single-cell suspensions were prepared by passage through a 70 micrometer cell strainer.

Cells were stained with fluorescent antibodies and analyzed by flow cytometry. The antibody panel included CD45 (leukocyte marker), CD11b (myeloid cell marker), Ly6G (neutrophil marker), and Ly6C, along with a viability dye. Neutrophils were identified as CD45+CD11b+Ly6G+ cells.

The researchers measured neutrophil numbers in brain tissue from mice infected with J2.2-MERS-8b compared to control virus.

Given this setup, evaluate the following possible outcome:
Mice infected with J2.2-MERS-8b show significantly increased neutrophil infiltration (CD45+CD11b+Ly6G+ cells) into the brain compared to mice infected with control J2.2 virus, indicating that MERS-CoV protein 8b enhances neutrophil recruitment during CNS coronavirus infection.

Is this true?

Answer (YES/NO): YES